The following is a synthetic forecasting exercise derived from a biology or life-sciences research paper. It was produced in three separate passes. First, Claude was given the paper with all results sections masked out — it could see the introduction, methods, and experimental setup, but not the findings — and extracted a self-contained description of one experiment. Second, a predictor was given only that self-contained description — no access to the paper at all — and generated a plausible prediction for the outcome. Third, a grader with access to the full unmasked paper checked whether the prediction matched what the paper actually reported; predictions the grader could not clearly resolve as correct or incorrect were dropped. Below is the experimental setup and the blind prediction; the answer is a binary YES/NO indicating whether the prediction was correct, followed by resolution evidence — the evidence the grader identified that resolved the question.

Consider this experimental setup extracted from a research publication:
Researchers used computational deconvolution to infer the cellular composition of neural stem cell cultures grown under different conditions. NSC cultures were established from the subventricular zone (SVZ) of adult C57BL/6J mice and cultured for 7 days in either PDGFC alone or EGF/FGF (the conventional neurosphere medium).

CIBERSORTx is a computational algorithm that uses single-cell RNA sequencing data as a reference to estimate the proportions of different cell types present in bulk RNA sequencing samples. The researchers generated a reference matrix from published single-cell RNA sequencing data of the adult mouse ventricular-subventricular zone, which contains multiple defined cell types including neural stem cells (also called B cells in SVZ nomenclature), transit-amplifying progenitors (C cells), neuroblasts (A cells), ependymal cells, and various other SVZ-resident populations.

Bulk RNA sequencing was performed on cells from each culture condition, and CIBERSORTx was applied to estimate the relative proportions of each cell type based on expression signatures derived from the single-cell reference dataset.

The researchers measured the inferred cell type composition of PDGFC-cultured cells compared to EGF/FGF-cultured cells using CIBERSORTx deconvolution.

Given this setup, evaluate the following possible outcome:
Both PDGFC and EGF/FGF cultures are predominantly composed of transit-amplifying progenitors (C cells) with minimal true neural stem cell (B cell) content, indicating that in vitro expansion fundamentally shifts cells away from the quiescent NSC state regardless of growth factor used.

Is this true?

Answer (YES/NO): NO